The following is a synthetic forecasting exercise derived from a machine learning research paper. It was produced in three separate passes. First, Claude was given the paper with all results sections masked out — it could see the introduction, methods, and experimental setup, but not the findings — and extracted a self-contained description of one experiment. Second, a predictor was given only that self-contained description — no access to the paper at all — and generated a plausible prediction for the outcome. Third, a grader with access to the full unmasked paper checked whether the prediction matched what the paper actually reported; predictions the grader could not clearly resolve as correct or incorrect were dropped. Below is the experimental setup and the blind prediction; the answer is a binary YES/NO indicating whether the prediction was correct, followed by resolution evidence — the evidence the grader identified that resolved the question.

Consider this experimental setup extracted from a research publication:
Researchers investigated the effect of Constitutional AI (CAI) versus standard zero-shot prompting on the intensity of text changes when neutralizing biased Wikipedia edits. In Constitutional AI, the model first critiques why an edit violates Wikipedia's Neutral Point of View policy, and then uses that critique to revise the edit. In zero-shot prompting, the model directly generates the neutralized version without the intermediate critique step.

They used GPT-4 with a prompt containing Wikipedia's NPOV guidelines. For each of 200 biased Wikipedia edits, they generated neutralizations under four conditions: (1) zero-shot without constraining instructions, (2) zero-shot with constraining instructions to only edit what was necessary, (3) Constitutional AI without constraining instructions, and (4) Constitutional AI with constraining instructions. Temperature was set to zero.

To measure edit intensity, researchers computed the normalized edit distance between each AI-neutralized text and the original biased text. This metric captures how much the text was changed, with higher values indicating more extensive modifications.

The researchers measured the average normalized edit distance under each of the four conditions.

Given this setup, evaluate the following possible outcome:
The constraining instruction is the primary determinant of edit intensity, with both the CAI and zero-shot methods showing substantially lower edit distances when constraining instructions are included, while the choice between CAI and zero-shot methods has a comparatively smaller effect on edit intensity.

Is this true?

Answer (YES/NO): NO